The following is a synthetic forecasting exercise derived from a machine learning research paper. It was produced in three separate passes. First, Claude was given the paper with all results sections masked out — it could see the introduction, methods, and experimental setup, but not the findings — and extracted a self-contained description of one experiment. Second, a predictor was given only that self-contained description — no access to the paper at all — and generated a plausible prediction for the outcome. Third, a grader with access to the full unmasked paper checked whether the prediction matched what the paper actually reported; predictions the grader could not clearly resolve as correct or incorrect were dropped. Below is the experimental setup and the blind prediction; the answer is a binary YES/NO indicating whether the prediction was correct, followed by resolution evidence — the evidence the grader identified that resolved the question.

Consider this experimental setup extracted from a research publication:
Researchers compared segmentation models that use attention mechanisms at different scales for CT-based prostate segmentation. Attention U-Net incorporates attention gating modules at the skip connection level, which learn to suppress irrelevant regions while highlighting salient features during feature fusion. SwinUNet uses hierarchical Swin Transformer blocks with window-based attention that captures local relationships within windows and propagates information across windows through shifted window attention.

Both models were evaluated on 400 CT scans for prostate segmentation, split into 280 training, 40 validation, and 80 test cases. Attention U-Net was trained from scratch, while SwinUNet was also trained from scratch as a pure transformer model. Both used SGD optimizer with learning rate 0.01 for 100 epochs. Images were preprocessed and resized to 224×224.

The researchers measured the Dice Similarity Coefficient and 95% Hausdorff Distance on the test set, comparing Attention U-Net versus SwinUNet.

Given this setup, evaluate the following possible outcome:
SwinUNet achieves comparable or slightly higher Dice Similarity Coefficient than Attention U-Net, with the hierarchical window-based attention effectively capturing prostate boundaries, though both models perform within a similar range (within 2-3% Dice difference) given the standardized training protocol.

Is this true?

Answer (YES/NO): YES